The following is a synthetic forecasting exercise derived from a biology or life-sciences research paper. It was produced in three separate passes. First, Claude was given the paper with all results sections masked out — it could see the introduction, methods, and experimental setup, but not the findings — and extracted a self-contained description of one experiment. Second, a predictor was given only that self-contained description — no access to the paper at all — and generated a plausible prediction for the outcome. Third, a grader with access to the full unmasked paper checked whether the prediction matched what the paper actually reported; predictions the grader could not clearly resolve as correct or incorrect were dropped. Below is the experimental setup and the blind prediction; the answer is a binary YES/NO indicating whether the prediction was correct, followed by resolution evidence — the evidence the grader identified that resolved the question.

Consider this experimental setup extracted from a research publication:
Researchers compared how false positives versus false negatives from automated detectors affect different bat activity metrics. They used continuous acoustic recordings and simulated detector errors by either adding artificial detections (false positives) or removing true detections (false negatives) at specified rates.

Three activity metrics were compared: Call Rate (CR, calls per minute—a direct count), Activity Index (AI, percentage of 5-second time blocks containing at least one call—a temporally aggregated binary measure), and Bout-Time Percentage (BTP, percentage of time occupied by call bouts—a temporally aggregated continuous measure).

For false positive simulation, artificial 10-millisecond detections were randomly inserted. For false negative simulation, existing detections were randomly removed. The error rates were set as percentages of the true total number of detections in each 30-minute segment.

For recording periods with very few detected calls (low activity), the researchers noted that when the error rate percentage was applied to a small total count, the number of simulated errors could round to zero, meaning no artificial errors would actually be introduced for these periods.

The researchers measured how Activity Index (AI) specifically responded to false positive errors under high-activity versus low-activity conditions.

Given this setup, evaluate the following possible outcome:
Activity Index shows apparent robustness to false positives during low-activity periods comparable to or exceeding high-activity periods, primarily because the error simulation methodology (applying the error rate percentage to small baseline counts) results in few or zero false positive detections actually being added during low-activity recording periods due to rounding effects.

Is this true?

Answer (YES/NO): NO